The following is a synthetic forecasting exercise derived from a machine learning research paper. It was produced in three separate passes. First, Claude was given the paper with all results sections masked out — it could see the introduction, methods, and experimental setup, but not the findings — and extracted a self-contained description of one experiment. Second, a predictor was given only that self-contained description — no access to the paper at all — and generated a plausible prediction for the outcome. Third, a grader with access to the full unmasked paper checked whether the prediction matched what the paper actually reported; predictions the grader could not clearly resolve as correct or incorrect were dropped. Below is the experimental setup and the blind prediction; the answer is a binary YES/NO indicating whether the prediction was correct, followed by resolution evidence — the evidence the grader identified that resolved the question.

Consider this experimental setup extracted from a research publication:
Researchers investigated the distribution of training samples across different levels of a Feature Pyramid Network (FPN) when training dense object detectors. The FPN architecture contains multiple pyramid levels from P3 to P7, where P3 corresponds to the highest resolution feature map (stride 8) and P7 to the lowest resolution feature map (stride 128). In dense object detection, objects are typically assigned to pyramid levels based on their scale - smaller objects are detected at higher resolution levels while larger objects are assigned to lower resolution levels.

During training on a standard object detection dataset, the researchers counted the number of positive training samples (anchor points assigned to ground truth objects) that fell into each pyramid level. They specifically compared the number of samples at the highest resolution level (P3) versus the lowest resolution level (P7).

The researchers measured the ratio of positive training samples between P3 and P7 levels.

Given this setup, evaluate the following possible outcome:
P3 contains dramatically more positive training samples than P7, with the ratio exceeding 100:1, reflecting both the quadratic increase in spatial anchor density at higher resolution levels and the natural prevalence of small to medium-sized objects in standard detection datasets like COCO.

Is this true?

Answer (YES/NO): YES